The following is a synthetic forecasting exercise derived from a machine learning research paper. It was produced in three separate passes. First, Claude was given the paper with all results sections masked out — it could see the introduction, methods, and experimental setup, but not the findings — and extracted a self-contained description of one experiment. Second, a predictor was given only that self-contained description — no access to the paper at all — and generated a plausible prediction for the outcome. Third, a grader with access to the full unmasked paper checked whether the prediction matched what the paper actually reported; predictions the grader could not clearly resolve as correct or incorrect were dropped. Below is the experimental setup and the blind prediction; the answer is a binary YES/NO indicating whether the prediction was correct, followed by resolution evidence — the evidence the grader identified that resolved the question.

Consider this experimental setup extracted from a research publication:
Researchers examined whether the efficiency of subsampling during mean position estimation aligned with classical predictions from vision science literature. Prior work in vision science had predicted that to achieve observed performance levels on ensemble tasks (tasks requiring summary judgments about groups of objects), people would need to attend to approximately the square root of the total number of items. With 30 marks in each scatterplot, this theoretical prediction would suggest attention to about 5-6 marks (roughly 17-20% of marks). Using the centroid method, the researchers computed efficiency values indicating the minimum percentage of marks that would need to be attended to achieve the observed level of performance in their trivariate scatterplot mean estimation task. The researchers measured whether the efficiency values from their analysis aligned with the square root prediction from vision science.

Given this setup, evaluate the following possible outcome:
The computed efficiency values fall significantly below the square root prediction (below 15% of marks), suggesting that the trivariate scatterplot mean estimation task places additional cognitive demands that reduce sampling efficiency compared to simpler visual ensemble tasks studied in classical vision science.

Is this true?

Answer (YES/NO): NO